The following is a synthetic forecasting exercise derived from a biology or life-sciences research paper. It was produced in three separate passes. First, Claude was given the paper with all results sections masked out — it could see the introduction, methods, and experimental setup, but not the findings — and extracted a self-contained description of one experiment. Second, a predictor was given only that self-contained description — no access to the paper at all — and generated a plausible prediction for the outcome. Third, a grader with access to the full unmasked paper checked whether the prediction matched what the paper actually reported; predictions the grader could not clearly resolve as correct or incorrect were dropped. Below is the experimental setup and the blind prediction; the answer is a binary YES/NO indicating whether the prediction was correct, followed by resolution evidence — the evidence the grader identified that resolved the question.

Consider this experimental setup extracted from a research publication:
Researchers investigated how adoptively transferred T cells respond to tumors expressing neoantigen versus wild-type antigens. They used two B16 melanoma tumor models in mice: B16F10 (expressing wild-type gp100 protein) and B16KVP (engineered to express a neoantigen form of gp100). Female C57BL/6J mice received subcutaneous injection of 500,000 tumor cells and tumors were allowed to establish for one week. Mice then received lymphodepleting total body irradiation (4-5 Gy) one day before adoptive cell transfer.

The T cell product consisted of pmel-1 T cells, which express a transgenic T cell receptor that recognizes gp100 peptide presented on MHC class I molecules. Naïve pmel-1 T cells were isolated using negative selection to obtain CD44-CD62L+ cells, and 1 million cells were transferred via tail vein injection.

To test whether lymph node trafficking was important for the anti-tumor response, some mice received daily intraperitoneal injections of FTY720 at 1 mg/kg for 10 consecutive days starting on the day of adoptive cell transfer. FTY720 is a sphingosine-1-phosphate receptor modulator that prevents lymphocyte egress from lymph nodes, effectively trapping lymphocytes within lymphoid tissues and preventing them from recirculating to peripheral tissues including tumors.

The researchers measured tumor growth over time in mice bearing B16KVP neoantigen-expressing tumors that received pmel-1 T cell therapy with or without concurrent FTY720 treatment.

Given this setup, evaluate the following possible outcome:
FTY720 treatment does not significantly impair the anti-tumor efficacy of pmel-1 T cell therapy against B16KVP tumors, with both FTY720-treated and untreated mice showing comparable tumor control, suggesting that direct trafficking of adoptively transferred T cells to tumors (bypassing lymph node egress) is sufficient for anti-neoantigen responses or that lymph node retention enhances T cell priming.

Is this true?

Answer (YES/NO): NO